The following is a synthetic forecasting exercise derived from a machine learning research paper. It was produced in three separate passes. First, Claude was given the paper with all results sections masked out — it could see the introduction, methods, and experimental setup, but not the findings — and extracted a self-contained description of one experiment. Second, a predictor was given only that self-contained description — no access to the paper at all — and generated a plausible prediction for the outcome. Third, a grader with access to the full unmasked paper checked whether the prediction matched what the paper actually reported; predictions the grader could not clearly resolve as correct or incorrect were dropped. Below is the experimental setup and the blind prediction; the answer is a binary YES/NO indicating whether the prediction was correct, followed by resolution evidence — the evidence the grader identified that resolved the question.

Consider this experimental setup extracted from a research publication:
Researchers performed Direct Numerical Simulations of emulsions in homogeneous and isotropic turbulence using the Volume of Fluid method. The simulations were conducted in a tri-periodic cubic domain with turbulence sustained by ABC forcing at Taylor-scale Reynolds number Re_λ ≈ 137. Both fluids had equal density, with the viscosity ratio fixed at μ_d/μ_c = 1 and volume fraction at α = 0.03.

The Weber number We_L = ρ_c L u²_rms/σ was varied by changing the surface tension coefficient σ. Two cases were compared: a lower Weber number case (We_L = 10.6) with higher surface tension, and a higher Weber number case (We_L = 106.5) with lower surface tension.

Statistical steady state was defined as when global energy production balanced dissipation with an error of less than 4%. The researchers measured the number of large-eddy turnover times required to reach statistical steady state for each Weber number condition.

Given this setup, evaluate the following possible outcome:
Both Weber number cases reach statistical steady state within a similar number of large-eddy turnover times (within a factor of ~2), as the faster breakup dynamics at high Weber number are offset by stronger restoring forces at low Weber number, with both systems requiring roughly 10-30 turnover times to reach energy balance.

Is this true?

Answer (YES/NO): NO